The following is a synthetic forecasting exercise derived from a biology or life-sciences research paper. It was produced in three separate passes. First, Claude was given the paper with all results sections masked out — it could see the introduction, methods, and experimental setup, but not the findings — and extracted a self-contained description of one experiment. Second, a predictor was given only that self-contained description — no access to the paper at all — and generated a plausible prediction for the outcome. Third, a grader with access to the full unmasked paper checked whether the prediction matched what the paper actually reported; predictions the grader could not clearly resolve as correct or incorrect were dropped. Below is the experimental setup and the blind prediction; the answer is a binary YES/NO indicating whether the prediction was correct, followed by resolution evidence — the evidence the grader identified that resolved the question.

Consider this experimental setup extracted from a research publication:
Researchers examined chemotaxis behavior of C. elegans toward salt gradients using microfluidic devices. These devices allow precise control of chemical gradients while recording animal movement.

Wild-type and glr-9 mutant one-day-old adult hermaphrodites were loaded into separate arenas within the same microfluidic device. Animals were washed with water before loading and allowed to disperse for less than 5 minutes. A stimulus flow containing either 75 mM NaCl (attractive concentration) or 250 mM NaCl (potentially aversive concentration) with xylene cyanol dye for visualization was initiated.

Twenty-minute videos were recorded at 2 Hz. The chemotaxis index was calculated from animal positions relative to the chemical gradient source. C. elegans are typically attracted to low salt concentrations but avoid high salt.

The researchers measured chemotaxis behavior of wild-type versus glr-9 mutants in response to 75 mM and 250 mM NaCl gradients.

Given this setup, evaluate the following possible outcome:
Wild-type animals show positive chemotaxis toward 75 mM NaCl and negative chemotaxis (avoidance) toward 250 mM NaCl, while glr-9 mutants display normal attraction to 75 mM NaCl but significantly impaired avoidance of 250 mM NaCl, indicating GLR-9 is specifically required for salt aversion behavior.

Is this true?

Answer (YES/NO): NO